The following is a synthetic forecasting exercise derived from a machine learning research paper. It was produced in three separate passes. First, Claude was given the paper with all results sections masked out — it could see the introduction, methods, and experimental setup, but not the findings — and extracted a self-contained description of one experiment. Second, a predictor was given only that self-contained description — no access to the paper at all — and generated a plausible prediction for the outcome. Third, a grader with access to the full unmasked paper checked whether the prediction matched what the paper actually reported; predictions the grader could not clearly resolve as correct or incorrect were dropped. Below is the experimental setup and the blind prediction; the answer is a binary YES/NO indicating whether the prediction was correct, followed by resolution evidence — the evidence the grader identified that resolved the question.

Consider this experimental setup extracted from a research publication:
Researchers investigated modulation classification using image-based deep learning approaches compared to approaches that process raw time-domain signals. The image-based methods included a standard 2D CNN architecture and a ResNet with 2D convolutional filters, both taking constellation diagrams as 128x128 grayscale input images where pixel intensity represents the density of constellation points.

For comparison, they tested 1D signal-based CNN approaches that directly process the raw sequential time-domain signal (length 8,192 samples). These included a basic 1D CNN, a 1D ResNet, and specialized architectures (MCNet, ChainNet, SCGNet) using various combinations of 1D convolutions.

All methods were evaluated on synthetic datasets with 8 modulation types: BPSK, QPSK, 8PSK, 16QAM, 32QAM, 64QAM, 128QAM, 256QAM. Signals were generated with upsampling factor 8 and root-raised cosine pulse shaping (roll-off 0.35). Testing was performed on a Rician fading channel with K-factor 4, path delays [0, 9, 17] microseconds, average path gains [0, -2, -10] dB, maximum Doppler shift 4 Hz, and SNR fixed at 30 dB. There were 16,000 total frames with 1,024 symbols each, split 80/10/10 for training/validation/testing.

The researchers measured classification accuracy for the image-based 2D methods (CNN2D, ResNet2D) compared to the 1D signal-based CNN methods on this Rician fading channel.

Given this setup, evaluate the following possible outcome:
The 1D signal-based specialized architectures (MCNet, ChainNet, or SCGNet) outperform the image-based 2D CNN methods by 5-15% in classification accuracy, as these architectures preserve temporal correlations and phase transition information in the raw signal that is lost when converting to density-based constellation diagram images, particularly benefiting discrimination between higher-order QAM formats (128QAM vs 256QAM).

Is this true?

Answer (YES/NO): NO